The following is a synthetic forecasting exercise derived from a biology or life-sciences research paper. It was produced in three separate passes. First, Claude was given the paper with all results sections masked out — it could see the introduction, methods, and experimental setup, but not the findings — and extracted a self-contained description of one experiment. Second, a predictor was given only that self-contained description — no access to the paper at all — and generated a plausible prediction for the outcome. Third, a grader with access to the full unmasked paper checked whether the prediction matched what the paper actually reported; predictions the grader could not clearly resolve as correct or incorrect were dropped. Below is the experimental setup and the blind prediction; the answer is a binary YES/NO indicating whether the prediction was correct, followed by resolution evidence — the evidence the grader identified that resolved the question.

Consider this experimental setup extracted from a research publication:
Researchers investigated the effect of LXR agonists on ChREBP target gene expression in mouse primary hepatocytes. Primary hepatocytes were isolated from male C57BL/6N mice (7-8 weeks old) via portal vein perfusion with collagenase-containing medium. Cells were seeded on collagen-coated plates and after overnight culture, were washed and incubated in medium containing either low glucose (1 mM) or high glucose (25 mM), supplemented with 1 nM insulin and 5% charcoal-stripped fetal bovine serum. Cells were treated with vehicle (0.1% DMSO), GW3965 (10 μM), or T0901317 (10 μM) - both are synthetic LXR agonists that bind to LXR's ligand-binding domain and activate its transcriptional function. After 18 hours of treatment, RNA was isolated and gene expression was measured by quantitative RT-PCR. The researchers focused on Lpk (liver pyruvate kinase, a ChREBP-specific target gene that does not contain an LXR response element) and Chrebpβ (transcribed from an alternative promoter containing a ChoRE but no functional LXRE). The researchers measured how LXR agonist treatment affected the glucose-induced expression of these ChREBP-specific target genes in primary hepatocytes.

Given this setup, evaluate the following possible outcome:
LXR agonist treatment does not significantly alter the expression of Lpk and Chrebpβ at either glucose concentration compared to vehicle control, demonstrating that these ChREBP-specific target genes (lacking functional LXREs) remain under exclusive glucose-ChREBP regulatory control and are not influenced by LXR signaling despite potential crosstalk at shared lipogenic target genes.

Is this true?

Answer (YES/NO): NO